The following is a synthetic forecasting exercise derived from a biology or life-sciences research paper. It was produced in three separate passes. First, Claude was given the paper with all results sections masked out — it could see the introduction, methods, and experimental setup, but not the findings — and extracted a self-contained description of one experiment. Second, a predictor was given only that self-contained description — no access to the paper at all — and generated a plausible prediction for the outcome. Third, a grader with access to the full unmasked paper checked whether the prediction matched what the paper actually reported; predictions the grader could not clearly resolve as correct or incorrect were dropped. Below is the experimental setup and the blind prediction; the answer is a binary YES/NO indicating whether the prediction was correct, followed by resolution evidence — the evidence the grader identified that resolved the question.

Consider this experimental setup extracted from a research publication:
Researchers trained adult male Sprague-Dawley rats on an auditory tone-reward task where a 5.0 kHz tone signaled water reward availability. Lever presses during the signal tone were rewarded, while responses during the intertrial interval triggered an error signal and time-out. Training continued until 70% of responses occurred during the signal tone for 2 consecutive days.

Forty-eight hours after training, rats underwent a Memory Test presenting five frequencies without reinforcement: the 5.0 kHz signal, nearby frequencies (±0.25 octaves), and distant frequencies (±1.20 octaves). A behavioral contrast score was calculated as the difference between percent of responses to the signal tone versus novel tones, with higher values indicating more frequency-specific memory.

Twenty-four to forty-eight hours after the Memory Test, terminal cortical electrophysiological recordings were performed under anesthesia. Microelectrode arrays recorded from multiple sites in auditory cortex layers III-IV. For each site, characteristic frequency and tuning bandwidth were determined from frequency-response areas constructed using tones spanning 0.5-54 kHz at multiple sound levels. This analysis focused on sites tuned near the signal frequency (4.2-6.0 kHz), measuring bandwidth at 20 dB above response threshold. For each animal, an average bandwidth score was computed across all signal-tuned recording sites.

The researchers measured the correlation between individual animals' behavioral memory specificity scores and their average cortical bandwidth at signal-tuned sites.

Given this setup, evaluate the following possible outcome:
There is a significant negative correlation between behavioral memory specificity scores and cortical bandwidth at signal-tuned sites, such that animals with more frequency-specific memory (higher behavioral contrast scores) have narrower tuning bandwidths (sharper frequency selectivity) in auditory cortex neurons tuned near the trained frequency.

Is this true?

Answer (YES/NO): YES